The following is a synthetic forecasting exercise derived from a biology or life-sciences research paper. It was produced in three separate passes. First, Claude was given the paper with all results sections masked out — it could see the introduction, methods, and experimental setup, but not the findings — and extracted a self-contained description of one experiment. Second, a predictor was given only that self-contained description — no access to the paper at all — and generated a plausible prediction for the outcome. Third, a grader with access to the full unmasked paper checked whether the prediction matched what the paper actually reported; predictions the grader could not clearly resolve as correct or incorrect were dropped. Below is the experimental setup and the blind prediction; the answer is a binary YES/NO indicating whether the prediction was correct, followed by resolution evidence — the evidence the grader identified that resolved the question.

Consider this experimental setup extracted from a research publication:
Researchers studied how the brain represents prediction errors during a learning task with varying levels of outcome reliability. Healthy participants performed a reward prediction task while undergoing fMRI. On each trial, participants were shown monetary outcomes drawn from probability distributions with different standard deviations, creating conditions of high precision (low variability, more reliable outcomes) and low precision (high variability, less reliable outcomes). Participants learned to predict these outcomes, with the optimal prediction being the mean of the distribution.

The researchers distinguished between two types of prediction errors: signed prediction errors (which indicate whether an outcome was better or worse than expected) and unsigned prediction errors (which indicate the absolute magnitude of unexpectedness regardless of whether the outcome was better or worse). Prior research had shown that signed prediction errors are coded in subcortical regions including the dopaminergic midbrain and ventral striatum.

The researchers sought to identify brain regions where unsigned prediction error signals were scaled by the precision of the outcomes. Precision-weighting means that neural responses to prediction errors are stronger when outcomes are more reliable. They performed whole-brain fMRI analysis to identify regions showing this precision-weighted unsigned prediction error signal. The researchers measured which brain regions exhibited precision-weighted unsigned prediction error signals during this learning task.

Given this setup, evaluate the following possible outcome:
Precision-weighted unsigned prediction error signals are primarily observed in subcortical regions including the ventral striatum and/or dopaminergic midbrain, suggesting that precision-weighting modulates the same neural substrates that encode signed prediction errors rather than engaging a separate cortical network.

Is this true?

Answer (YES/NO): NO